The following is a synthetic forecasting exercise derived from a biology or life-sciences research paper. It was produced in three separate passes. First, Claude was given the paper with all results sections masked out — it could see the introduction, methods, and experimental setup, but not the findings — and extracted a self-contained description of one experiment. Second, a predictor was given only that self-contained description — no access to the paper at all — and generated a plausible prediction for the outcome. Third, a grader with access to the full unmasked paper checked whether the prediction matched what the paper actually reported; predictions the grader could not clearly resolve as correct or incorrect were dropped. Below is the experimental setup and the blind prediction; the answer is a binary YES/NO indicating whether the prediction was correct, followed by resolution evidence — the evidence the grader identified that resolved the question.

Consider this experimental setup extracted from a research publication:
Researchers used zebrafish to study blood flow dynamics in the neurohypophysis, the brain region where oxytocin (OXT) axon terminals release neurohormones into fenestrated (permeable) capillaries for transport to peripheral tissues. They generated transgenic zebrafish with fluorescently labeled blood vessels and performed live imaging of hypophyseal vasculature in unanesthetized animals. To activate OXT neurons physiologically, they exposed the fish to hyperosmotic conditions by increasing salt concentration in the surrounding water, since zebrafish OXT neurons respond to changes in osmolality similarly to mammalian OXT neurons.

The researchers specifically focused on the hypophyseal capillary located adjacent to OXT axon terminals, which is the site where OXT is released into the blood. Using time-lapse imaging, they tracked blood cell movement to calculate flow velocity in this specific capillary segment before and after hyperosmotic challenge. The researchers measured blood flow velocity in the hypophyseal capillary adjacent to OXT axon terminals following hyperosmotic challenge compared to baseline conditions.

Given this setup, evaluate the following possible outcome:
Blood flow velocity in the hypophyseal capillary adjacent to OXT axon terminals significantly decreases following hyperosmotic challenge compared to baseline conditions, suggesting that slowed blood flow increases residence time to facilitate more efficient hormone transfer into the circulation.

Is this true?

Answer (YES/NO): NO